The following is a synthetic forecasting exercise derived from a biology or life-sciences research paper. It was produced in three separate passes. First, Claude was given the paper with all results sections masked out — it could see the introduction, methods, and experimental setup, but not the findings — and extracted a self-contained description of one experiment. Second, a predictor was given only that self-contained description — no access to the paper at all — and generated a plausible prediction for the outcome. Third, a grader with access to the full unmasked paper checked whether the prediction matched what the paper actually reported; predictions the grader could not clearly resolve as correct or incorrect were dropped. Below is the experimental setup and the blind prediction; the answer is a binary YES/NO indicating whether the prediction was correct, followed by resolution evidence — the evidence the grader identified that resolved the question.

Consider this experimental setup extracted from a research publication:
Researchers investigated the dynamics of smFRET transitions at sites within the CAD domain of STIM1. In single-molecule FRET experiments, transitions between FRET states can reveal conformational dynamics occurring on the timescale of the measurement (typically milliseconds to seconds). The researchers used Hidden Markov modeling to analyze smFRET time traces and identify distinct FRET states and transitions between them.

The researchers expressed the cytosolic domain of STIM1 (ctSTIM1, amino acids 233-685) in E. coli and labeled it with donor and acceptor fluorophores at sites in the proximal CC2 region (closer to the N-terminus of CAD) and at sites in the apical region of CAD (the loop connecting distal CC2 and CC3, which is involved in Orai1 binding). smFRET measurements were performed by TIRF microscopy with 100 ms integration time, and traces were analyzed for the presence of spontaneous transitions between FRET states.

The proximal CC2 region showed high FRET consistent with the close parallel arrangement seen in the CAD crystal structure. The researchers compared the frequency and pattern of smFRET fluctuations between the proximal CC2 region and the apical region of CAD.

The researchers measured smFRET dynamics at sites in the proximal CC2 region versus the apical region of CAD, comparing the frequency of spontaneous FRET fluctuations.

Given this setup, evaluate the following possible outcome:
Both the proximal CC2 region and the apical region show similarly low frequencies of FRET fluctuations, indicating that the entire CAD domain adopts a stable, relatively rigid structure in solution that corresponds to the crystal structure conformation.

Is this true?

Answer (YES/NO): NO